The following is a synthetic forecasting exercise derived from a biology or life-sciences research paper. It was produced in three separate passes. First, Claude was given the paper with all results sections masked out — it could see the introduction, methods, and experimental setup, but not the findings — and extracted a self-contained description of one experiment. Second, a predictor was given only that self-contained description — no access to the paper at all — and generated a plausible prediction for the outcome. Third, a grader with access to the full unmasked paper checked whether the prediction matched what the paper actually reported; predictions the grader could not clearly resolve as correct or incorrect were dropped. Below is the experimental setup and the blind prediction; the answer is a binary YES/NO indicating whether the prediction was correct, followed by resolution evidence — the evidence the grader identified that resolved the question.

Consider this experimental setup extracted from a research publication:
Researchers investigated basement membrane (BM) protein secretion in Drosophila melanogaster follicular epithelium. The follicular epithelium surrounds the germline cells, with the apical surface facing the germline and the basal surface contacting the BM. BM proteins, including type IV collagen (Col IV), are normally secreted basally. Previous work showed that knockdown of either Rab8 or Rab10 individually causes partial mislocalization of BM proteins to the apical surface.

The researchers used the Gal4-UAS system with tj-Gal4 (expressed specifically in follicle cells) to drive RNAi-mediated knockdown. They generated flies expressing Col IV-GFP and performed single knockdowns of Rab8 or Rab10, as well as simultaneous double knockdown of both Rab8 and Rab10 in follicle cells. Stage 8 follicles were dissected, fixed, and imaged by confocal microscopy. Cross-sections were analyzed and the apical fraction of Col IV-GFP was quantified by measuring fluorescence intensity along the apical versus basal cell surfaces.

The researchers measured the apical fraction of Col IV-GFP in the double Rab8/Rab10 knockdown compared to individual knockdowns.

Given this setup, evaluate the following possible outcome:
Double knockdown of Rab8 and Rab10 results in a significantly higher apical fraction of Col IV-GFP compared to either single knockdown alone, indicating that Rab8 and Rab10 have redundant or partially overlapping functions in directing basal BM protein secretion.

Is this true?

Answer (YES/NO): YES